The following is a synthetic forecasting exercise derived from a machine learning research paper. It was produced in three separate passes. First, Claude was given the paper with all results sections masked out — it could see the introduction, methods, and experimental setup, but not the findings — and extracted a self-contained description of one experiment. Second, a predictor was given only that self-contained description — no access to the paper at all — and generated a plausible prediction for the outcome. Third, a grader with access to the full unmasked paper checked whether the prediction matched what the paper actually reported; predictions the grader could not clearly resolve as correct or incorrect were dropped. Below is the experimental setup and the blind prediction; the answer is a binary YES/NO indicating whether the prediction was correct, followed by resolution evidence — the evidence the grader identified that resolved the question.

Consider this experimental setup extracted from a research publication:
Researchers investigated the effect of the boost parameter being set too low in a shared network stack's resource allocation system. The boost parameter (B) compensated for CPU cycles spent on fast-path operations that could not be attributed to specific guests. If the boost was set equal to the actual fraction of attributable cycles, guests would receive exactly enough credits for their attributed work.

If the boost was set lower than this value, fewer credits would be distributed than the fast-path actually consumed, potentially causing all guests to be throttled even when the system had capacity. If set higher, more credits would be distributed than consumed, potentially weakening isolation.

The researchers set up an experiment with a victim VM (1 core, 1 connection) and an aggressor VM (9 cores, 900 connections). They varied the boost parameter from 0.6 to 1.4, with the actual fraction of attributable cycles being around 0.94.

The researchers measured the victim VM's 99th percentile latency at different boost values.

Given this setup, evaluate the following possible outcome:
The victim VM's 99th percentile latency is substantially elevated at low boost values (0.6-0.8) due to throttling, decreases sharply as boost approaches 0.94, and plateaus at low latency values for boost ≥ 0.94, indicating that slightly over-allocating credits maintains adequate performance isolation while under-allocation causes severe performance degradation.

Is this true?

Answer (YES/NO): NO